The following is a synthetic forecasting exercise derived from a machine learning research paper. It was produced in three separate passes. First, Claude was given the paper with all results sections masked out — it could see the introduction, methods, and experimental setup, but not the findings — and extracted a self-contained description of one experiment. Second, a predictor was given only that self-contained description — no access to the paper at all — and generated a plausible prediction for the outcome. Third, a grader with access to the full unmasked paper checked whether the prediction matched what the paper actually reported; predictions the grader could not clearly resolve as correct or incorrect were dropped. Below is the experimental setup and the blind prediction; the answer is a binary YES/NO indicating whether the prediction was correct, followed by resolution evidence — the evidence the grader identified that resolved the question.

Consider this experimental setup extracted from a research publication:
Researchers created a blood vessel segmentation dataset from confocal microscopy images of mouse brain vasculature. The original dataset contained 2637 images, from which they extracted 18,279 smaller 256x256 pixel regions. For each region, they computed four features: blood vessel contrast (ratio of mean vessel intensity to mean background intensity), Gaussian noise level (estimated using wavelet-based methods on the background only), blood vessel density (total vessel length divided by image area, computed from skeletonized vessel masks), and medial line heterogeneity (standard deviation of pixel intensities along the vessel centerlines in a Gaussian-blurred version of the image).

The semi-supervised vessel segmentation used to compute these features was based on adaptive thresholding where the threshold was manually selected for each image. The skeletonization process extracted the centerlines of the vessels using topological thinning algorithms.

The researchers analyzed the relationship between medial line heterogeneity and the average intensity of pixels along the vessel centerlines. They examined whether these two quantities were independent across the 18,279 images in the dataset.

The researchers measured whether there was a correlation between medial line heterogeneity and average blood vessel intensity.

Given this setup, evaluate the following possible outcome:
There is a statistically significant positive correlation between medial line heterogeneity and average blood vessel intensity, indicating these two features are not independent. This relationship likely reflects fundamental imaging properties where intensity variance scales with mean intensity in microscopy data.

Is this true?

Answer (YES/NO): NO